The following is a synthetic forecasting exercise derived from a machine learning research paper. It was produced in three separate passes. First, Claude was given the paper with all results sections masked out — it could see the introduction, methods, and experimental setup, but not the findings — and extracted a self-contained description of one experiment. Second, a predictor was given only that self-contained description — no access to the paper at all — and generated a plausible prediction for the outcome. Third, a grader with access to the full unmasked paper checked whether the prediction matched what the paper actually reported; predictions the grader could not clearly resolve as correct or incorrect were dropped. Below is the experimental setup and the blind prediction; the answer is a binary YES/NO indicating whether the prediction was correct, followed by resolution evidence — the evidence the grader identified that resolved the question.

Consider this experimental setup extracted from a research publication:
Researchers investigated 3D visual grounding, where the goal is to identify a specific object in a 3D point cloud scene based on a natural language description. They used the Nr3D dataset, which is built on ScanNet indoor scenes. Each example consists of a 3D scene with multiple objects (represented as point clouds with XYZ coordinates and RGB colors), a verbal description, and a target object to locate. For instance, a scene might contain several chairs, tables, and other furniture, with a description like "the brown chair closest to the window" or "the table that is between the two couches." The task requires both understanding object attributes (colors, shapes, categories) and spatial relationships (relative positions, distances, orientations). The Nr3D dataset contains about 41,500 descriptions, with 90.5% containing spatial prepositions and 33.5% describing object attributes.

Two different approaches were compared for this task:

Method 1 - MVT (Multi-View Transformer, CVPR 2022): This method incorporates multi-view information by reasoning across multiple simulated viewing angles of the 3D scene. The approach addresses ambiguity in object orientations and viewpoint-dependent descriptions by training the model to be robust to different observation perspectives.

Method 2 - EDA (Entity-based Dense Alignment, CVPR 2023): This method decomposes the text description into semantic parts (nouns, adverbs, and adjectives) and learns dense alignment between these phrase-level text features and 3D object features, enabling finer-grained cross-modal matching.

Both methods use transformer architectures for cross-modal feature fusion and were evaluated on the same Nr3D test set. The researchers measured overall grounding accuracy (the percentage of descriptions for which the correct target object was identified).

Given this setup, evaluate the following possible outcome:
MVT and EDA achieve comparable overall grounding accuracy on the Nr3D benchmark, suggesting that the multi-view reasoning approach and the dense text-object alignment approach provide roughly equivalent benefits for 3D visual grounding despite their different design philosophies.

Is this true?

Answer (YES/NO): NO